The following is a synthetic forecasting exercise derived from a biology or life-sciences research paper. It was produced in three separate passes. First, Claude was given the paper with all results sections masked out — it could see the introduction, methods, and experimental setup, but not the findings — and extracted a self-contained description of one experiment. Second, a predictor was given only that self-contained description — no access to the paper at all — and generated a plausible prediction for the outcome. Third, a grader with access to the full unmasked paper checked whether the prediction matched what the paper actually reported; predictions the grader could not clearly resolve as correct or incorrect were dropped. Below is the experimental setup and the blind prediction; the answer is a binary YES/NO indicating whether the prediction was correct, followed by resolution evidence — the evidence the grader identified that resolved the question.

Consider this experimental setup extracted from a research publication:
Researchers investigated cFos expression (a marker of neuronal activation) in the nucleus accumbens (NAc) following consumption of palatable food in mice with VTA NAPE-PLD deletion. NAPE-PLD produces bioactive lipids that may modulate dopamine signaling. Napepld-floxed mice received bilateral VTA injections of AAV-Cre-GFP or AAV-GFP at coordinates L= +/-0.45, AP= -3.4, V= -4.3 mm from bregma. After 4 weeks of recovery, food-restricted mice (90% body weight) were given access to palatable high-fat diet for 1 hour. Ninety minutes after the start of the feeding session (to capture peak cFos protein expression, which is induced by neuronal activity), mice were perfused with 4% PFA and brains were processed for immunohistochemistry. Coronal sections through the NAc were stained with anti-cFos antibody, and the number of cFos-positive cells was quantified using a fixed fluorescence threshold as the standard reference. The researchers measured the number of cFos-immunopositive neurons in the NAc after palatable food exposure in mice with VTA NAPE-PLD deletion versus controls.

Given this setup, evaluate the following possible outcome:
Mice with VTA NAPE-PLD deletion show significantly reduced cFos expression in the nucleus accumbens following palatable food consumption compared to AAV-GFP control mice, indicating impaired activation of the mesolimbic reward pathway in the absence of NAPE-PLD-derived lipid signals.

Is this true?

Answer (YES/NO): NO